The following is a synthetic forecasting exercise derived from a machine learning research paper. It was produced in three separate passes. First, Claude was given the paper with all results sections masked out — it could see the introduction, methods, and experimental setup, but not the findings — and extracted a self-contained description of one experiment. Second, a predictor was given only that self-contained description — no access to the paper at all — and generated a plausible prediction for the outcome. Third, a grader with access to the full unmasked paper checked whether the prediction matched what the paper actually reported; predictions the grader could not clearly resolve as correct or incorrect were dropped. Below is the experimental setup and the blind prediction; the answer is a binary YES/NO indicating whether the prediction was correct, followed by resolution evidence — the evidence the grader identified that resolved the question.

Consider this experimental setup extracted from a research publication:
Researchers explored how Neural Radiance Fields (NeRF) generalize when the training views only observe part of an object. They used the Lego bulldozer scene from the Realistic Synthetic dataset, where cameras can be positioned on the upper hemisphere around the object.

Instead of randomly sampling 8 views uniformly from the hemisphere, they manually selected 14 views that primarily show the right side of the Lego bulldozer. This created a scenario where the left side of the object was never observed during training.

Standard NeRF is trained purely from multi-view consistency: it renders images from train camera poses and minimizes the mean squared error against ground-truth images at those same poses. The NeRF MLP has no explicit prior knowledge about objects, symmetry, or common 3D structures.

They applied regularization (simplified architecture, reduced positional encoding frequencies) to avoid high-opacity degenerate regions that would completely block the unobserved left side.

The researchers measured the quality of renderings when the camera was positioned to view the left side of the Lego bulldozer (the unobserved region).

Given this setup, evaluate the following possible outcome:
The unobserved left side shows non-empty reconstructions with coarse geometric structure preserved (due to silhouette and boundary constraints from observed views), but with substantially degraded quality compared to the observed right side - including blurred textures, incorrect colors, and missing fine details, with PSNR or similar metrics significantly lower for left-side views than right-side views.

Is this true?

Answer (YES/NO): NO